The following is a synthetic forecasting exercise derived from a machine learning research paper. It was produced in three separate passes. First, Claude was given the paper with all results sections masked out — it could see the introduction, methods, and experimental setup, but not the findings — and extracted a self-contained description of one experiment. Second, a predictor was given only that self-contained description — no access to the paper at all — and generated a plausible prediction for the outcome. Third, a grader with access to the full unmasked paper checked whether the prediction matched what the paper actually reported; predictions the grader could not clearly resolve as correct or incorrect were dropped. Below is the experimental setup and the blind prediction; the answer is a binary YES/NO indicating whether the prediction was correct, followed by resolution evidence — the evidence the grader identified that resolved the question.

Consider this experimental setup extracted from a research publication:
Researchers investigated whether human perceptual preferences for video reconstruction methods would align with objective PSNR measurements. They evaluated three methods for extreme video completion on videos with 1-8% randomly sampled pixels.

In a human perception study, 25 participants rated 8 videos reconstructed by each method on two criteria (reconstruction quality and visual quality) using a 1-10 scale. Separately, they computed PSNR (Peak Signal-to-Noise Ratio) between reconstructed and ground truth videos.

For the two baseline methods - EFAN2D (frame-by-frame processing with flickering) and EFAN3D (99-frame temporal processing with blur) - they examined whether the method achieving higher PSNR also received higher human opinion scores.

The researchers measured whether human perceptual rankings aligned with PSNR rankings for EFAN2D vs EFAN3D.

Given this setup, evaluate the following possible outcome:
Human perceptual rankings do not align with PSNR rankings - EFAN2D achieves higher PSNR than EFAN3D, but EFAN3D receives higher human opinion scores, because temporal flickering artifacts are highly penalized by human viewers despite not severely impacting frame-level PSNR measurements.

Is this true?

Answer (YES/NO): NO